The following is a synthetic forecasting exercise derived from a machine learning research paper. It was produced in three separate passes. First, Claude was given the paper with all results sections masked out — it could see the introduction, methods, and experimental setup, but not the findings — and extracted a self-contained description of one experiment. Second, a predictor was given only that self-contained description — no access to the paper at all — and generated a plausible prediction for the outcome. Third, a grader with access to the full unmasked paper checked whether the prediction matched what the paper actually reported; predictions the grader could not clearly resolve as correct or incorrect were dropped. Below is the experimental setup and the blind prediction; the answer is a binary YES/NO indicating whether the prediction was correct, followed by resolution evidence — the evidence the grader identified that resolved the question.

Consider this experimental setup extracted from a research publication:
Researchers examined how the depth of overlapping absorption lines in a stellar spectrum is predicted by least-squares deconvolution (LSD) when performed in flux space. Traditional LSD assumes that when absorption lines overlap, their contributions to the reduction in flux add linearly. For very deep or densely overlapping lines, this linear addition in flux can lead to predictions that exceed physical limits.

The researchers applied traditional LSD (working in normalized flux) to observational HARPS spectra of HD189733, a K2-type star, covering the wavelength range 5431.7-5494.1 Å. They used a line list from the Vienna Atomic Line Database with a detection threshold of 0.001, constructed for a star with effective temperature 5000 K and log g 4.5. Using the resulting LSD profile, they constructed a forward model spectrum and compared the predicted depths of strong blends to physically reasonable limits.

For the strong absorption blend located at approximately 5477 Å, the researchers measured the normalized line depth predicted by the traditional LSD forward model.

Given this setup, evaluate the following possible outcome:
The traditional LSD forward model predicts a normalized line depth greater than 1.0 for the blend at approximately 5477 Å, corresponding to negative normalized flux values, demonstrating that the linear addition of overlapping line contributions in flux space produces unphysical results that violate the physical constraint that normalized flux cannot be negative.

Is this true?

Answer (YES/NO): YES